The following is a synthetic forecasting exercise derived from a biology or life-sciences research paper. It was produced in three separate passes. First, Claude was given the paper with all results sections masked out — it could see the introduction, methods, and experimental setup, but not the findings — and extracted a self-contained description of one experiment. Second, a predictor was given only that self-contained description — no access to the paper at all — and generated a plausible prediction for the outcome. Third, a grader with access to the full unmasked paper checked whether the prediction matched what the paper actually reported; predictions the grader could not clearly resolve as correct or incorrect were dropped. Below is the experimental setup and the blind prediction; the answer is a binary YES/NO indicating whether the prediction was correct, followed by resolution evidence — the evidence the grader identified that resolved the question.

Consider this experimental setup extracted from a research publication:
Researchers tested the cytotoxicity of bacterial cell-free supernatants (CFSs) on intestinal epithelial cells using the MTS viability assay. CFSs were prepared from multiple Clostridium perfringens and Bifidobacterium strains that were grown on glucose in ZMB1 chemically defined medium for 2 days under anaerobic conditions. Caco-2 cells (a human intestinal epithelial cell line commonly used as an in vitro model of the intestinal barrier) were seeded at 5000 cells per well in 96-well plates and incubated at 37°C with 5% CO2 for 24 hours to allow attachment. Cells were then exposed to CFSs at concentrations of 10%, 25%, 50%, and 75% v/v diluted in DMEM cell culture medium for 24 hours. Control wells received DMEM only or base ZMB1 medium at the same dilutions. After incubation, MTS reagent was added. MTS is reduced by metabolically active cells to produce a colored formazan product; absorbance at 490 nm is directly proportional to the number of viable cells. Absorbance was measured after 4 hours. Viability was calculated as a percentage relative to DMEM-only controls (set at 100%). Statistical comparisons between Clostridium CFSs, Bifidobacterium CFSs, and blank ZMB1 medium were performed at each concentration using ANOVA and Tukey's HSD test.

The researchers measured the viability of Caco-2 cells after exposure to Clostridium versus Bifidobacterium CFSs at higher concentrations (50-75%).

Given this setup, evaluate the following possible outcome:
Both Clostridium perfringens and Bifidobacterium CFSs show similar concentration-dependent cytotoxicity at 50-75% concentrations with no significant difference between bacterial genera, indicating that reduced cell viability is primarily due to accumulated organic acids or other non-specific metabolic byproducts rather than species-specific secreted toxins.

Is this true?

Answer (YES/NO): NO